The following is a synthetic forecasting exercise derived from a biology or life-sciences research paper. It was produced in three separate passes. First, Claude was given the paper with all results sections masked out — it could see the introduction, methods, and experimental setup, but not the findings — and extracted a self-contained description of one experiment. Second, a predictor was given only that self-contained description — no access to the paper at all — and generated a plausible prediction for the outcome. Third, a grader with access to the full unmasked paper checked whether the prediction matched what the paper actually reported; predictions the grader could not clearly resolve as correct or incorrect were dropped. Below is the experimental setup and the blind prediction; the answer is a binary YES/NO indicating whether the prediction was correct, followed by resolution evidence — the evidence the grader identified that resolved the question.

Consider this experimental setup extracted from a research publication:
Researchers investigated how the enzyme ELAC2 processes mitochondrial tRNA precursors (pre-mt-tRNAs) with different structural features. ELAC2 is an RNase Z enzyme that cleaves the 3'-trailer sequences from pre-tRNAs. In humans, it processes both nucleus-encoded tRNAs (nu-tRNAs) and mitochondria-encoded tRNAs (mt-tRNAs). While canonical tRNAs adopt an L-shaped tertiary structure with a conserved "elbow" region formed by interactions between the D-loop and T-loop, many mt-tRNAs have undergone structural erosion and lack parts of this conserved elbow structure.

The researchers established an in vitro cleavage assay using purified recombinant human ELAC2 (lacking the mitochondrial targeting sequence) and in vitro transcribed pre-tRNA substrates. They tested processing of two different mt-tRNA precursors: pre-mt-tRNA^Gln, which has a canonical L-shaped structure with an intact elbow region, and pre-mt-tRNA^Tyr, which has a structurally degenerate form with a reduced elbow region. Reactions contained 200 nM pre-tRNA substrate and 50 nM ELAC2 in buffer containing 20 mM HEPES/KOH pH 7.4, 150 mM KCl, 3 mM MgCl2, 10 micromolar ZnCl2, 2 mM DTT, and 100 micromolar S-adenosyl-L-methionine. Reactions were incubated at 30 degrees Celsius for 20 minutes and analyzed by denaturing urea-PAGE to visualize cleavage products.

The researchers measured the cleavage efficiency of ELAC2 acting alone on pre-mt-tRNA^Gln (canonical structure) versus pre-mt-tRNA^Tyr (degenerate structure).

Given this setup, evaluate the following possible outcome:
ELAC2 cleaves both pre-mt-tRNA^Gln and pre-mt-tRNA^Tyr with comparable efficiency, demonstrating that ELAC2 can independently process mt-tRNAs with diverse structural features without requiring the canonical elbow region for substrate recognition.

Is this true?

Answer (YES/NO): NO